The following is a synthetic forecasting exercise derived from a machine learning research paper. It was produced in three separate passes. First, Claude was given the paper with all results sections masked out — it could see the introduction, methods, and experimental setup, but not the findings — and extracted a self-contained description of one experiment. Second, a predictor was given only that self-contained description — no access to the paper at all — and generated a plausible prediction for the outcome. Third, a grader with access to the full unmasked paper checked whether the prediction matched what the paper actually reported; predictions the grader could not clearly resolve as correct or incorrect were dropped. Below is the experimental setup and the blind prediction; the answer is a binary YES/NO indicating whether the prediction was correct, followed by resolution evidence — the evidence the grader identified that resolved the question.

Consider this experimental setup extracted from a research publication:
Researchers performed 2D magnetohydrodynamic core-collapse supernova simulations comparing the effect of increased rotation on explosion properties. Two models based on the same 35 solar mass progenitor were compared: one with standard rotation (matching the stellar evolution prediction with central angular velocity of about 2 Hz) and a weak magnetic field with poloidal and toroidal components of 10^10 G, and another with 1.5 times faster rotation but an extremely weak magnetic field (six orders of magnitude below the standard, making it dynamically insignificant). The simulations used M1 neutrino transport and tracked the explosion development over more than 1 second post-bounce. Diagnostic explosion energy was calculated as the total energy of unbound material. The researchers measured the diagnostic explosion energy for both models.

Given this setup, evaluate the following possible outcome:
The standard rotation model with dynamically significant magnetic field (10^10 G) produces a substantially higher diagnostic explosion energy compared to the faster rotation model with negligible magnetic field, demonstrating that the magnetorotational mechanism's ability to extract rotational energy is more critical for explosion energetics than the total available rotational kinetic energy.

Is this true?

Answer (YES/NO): NO